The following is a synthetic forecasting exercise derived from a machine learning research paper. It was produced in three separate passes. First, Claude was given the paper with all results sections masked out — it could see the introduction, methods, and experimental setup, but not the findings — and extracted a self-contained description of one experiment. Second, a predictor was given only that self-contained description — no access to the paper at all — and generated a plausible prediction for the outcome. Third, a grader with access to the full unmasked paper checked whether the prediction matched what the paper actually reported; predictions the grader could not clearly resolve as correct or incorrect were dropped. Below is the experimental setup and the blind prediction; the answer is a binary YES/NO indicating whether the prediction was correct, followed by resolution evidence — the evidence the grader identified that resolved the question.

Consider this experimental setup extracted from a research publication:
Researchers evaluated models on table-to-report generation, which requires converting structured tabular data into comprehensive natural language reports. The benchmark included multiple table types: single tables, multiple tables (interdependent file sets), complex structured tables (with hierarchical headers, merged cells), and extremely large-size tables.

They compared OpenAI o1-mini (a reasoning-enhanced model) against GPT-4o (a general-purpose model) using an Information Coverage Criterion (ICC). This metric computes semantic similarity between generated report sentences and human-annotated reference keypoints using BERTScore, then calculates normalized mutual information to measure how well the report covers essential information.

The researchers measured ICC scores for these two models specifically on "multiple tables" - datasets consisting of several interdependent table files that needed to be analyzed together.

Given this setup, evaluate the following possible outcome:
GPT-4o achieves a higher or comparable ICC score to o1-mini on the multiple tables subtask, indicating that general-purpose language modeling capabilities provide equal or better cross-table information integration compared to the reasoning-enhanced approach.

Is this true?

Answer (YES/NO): NO